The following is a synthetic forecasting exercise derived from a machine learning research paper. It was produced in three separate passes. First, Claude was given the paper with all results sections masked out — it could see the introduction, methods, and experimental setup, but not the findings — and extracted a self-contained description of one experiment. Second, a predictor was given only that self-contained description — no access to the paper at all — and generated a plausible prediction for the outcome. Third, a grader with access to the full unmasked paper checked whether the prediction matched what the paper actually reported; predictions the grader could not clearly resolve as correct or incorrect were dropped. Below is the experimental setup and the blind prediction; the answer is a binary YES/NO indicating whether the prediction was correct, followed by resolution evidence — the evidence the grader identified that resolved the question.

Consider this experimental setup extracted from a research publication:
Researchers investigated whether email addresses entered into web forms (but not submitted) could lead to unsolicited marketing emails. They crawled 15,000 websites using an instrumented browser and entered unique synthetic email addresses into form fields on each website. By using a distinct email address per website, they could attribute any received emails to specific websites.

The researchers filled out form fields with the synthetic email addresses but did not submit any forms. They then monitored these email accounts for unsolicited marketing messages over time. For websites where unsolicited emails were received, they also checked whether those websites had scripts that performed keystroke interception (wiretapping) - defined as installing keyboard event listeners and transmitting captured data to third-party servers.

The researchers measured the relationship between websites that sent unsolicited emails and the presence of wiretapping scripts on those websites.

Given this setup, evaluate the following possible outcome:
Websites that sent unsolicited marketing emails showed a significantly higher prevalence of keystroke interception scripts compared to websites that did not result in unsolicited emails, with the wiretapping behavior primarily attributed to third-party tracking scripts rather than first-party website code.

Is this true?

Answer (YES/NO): NO